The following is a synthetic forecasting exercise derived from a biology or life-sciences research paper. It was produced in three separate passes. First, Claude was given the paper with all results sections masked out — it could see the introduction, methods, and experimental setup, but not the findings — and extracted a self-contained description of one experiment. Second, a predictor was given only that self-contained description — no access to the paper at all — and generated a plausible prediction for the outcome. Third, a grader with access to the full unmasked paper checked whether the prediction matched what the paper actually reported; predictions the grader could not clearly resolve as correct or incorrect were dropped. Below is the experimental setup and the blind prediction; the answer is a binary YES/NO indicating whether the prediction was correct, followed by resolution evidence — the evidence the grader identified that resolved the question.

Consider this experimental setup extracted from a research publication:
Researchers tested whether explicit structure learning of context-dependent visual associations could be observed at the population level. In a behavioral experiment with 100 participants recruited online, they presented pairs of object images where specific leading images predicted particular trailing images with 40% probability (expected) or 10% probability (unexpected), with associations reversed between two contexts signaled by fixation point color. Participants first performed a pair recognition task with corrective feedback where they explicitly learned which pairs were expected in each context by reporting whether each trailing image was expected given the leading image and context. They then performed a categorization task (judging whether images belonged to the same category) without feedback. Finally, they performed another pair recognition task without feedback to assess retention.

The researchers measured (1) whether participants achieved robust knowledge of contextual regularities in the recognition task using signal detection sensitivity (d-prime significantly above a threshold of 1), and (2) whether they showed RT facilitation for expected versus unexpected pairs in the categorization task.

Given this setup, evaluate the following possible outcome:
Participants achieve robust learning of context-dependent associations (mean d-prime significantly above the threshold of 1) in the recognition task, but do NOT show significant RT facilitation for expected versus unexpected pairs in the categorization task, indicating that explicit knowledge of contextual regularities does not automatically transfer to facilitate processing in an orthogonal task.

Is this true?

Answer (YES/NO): NO